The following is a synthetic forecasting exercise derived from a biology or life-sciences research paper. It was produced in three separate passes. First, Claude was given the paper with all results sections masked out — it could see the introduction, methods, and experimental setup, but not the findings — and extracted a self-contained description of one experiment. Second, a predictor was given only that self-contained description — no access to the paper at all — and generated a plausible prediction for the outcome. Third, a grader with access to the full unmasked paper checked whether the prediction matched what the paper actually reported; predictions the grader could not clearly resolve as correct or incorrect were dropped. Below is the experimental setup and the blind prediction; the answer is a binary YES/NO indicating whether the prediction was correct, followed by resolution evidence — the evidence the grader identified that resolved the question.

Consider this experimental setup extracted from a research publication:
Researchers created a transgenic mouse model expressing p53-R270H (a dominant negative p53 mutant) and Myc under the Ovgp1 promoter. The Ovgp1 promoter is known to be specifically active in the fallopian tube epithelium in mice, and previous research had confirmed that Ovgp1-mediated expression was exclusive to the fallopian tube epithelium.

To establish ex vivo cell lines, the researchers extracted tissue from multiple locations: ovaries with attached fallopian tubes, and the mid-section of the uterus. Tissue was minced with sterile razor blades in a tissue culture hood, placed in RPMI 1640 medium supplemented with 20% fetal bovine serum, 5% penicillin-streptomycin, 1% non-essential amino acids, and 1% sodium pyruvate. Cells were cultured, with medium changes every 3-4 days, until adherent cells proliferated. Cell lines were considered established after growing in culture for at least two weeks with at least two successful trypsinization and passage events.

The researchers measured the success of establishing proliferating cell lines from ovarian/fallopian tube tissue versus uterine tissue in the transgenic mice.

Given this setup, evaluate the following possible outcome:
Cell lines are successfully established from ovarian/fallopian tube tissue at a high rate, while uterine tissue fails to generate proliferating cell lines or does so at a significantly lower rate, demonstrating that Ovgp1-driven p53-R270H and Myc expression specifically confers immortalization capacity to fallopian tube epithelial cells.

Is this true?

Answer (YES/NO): NO